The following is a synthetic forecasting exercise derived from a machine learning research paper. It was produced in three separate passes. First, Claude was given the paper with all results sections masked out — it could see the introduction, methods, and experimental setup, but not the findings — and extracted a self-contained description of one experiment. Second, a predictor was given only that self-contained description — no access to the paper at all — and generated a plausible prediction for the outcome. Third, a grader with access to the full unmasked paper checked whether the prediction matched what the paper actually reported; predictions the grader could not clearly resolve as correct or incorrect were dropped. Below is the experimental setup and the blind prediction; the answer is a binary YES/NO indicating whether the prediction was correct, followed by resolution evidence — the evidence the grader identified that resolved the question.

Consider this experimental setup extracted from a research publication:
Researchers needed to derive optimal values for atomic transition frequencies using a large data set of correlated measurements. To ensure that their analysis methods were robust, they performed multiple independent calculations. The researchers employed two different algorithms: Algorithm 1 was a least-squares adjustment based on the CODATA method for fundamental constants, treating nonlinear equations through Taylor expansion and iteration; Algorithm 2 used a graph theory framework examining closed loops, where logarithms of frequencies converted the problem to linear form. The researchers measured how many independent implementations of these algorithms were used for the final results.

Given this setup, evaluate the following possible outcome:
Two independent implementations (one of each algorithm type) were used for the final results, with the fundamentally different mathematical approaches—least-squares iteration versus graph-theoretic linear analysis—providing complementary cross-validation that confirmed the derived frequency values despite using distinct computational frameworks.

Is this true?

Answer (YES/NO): NO